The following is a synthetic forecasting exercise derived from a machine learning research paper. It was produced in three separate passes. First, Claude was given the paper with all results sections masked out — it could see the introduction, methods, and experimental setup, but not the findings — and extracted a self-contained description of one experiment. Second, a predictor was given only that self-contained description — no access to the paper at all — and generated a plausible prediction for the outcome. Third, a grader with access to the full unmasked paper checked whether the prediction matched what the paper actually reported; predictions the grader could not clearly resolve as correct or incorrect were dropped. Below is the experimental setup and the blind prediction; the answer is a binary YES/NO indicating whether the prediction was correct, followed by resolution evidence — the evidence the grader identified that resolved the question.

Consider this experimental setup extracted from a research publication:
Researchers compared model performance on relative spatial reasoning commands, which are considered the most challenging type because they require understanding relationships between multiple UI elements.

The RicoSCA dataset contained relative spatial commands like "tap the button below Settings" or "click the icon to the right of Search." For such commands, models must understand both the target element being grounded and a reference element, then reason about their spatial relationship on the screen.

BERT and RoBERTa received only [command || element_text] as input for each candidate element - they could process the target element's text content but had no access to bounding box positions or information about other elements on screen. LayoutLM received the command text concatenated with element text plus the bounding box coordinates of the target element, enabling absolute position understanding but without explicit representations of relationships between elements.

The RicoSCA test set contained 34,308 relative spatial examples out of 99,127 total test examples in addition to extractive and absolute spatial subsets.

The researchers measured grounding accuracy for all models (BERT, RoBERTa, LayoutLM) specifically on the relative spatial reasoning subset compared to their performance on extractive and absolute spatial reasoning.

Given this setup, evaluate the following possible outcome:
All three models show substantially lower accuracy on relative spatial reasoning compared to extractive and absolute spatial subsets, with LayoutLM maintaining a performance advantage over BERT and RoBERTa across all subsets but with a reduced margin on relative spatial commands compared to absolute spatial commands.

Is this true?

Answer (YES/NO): NO